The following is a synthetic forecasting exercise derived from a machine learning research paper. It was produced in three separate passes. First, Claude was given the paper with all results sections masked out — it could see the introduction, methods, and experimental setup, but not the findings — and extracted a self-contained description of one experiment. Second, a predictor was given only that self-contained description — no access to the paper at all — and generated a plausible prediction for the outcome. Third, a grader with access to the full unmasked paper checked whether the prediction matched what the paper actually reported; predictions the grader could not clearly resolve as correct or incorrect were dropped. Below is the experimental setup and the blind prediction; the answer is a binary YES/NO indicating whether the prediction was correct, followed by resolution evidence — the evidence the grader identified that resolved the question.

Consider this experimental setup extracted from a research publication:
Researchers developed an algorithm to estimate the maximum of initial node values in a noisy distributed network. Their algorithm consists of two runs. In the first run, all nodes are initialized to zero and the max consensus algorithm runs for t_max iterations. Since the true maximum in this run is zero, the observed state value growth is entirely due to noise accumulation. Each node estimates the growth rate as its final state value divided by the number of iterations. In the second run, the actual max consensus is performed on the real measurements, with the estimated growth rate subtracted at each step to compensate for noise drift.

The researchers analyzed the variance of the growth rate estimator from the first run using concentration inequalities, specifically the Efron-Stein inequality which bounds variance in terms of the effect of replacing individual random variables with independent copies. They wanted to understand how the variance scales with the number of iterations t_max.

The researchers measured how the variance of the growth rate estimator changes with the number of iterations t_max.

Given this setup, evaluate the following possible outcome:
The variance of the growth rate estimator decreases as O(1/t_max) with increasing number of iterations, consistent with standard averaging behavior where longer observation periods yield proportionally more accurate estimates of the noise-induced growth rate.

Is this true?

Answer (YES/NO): YES